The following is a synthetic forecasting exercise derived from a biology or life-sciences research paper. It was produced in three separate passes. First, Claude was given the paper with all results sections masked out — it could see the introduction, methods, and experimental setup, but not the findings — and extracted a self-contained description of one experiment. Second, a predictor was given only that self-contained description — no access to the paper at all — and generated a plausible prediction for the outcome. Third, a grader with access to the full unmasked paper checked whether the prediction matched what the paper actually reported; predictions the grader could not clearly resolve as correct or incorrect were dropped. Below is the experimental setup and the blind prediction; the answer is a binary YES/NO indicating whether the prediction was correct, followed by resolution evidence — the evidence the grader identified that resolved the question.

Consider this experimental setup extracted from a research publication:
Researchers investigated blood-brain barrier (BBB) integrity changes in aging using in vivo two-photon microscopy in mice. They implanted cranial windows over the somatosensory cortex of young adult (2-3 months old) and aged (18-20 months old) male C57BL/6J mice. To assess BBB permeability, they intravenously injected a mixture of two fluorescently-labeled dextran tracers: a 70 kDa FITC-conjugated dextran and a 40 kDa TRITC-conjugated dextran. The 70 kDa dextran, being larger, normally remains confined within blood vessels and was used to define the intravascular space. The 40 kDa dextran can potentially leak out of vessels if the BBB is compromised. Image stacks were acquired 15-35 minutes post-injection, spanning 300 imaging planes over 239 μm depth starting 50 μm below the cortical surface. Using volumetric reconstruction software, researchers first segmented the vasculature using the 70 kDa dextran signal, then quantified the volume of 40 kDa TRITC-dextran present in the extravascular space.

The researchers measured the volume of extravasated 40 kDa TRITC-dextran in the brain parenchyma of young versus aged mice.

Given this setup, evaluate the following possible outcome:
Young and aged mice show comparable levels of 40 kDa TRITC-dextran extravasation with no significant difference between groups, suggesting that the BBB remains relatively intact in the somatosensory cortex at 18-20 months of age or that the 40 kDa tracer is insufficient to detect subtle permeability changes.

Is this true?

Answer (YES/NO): NO